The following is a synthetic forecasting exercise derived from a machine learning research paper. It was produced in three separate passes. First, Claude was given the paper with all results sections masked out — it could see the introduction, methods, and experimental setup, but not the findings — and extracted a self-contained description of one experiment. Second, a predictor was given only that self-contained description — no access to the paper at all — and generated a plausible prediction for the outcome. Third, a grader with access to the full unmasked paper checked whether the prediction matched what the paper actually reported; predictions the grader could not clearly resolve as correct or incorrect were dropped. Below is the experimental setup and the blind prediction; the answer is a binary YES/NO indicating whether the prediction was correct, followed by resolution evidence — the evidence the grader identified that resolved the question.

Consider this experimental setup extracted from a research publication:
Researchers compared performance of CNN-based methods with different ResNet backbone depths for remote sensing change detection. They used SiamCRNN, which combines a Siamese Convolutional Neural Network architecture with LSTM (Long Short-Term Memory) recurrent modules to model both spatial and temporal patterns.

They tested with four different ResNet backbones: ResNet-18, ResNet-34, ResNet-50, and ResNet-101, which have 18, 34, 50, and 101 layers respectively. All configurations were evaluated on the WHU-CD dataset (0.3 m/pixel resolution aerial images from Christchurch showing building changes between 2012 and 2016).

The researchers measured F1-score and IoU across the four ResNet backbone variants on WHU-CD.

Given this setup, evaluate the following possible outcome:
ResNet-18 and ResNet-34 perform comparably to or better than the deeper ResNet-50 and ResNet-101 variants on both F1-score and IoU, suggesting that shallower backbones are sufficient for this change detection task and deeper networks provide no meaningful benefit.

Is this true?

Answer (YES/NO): YES